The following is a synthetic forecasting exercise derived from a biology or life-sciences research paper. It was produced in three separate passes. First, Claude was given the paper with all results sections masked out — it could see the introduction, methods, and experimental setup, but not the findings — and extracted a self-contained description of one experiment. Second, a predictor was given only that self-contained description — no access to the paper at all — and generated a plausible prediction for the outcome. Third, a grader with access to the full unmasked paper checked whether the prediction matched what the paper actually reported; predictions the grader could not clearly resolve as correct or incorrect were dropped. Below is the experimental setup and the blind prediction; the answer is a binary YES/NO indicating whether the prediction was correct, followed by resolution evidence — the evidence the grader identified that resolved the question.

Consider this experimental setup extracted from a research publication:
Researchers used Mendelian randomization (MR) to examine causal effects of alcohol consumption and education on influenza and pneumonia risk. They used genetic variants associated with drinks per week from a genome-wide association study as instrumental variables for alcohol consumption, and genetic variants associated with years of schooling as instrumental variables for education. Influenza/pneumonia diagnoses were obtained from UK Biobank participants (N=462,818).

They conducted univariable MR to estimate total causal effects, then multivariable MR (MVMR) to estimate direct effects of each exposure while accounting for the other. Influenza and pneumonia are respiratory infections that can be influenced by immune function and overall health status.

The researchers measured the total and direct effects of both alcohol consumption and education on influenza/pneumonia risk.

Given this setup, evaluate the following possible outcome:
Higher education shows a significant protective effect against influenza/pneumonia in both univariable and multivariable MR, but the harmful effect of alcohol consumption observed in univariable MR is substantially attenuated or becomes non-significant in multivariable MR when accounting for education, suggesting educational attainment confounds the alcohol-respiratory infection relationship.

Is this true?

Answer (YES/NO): YES